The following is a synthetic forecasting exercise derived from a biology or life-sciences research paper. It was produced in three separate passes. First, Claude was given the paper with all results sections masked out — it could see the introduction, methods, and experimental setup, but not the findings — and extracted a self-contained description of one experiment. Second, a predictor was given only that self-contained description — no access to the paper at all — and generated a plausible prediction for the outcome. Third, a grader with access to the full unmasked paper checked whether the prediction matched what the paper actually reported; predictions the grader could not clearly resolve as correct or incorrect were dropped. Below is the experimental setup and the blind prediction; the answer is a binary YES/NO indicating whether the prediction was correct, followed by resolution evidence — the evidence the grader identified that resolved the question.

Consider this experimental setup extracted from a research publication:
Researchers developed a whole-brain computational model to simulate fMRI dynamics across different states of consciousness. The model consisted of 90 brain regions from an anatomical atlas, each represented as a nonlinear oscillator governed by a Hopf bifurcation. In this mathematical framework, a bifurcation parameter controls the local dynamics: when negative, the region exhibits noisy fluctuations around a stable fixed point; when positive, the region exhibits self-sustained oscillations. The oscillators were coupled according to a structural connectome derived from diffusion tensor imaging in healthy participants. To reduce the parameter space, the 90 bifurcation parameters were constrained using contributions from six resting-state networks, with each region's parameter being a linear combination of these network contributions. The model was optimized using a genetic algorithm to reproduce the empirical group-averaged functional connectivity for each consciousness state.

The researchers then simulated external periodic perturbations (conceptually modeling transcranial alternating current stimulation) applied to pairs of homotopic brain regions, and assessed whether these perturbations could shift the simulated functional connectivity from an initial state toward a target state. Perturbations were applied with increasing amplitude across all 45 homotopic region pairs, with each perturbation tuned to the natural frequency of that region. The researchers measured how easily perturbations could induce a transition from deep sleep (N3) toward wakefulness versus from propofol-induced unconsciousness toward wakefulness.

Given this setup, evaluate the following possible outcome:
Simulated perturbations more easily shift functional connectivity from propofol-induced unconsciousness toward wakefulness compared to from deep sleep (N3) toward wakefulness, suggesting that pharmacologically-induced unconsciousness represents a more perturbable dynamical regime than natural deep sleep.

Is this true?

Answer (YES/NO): NO